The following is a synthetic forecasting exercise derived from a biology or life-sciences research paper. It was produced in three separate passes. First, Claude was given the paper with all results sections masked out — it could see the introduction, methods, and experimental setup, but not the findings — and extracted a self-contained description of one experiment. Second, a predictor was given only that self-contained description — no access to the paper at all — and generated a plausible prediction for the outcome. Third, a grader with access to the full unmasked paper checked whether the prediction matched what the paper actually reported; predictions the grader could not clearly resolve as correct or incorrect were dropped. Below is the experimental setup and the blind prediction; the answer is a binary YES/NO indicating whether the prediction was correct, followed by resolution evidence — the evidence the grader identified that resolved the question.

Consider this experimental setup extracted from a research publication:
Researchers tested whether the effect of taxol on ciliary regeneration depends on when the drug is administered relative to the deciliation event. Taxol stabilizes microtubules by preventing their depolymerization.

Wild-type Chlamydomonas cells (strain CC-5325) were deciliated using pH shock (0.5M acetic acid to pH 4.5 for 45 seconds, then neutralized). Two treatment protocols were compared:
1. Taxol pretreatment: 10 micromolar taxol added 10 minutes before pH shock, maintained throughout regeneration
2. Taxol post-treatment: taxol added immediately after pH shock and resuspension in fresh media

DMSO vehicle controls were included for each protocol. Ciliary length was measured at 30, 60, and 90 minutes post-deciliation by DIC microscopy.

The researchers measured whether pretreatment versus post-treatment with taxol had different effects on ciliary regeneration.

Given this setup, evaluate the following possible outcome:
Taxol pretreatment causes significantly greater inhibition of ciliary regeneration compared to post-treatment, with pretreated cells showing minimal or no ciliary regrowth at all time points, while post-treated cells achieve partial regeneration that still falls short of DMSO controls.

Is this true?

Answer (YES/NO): NO